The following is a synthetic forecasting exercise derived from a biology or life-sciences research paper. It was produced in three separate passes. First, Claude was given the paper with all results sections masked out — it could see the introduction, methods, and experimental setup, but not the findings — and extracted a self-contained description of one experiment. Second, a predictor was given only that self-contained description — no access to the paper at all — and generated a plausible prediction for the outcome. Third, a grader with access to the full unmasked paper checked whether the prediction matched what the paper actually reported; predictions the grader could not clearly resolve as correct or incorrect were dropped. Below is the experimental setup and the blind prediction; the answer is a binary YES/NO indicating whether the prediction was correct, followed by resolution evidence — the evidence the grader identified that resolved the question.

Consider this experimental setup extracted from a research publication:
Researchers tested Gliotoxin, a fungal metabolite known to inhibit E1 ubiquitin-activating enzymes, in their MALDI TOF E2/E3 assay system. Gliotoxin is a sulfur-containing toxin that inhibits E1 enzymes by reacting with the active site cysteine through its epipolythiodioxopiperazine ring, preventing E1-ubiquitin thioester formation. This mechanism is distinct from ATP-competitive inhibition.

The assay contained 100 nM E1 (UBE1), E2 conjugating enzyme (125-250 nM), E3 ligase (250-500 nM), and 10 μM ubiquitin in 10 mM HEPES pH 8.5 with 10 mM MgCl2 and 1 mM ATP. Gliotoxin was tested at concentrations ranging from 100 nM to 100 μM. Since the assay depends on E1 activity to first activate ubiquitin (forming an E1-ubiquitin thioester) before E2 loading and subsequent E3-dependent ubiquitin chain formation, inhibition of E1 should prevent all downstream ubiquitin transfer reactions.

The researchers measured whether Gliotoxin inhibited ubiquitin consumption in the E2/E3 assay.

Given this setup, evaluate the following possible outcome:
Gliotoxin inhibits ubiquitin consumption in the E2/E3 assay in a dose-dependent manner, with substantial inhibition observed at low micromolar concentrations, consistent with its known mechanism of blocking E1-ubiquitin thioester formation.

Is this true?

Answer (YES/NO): NO